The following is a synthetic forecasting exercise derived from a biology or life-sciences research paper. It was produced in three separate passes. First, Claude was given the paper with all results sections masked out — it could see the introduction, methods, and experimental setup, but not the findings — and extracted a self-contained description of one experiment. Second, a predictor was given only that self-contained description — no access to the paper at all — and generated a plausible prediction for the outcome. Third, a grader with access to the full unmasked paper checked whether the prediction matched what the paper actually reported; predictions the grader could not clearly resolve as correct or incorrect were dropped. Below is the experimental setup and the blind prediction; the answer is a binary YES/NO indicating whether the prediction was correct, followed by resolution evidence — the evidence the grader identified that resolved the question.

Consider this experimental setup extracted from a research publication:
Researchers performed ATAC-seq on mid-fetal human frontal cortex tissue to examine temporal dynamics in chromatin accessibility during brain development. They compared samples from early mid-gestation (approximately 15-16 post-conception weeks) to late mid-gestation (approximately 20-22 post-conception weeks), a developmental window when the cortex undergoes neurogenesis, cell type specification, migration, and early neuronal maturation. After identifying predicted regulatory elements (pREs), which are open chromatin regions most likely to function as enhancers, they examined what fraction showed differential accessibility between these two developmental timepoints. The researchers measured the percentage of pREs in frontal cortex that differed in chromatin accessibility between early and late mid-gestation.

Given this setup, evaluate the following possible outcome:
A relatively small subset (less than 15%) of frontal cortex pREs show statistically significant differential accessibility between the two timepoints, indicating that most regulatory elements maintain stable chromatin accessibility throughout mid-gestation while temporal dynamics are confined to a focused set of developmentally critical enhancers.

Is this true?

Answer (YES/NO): NO